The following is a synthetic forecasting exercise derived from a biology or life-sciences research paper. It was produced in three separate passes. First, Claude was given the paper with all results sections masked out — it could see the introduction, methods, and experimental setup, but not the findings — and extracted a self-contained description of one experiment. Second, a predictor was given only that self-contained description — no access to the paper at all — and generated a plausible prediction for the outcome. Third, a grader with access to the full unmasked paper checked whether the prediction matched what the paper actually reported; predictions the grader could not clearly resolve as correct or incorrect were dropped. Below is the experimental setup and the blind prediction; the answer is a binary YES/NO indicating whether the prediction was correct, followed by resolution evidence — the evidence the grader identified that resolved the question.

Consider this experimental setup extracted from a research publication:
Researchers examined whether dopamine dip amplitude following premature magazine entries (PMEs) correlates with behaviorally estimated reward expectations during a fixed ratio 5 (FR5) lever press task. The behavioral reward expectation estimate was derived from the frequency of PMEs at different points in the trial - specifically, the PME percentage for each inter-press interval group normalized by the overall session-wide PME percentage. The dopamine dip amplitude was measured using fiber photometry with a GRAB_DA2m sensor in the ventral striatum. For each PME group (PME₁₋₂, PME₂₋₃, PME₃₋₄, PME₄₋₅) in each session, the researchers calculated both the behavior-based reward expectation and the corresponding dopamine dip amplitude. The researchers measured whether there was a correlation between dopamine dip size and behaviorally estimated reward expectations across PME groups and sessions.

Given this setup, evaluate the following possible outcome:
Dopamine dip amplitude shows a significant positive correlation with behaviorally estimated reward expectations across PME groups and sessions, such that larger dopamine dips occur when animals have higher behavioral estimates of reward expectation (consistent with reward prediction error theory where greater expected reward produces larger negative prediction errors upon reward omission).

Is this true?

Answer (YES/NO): YES